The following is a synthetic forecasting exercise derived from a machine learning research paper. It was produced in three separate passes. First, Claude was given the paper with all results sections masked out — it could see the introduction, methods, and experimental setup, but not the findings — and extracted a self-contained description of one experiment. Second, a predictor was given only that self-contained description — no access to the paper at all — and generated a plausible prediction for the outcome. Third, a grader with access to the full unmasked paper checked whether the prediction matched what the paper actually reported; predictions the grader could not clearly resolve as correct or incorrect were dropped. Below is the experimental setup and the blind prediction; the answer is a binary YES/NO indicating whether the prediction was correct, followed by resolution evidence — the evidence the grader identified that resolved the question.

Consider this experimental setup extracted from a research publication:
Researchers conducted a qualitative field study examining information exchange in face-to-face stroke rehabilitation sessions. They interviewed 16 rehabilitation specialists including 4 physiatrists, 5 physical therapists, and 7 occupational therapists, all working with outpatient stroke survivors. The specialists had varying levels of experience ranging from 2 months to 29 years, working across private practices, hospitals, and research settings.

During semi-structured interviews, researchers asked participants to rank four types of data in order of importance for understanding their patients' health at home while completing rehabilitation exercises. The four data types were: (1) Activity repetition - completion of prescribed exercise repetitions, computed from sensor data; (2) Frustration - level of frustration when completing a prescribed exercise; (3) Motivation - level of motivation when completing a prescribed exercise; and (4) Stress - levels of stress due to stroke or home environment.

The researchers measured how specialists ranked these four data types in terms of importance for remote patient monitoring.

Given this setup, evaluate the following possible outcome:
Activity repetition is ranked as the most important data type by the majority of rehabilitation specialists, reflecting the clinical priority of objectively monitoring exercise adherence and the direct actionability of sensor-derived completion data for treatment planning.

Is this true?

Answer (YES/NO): NO